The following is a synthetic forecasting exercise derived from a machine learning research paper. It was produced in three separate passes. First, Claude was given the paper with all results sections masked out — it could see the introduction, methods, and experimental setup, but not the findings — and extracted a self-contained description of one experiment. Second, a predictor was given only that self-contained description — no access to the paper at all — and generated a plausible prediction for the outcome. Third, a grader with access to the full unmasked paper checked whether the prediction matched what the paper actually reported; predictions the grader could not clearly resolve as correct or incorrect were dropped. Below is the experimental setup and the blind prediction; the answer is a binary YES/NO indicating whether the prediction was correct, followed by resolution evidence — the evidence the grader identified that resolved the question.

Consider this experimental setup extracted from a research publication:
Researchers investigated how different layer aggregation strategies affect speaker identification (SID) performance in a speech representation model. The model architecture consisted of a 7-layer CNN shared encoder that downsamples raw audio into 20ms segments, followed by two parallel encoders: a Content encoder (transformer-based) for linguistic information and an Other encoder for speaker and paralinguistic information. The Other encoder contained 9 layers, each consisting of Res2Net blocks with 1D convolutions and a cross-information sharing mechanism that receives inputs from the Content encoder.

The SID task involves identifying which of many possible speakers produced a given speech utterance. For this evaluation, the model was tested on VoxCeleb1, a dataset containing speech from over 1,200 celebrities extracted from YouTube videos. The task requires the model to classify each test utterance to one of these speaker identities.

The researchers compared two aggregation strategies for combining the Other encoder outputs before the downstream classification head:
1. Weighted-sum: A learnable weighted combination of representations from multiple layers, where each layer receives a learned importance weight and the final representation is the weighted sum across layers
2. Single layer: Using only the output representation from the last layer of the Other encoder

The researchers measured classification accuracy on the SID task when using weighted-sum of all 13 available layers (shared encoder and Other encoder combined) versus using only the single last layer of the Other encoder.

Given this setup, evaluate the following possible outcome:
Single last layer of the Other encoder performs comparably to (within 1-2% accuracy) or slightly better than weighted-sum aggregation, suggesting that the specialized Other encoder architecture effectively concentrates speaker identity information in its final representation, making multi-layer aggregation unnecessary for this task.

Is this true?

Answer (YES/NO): YES